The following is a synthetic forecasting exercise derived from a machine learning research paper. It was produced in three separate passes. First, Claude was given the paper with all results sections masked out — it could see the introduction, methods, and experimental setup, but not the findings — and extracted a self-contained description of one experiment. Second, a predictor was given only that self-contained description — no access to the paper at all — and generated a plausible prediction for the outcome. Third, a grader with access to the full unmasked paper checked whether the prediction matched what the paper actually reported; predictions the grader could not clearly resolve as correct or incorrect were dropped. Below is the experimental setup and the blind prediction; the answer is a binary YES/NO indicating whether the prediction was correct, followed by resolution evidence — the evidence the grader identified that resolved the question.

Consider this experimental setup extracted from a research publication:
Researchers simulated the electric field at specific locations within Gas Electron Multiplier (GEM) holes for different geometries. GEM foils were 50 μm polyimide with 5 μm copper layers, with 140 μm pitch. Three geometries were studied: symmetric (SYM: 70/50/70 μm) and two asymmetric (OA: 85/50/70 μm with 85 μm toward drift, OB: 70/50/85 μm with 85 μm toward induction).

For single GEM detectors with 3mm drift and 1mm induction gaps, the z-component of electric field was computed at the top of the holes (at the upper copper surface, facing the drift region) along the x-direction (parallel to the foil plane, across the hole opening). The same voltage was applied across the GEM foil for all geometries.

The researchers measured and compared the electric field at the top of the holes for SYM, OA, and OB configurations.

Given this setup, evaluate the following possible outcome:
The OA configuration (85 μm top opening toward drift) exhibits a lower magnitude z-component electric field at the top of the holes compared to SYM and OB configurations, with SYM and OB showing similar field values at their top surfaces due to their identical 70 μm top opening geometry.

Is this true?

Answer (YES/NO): NO